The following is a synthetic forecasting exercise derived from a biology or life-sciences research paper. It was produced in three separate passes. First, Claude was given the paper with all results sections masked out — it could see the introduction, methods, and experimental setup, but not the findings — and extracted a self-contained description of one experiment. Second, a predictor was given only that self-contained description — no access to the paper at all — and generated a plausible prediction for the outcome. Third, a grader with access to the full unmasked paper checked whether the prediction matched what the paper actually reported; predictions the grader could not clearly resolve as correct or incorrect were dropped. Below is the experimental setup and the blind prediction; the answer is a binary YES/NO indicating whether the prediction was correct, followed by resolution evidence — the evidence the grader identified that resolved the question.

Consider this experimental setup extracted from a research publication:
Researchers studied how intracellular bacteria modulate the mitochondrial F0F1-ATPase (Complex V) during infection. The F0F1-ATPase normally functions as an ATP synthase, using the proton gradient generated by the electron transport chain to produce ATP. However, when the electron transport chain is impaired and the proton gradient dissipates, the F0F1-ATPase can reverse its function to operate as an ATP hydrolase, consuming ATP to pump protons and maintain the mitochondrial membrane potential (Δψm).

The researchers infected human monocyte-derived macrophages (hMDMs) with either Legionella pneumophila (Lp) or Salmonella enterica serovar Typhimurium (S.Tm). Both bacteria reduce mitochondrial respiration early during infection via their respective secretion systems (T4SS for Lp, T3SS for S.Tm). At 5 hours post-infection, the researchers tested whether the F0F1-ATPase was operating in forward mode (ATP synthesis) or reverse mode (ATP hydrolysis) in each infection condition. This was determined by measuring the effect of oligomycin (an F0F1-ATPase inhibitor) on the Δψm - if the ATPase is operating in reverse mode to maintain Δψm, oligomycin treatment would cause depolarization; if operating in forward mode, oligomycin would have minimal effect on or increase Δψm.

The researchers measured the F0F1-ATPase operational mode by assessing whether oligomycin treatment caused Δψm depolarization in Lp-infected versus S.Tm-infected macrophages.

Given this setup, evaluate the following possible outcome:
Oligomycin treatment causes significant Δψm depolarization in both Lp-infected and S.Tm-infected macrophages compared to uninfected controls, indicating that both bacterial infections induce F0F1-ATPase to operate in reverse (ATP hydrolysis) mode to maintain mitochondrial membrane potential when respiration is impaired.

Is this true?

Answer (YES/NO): NO